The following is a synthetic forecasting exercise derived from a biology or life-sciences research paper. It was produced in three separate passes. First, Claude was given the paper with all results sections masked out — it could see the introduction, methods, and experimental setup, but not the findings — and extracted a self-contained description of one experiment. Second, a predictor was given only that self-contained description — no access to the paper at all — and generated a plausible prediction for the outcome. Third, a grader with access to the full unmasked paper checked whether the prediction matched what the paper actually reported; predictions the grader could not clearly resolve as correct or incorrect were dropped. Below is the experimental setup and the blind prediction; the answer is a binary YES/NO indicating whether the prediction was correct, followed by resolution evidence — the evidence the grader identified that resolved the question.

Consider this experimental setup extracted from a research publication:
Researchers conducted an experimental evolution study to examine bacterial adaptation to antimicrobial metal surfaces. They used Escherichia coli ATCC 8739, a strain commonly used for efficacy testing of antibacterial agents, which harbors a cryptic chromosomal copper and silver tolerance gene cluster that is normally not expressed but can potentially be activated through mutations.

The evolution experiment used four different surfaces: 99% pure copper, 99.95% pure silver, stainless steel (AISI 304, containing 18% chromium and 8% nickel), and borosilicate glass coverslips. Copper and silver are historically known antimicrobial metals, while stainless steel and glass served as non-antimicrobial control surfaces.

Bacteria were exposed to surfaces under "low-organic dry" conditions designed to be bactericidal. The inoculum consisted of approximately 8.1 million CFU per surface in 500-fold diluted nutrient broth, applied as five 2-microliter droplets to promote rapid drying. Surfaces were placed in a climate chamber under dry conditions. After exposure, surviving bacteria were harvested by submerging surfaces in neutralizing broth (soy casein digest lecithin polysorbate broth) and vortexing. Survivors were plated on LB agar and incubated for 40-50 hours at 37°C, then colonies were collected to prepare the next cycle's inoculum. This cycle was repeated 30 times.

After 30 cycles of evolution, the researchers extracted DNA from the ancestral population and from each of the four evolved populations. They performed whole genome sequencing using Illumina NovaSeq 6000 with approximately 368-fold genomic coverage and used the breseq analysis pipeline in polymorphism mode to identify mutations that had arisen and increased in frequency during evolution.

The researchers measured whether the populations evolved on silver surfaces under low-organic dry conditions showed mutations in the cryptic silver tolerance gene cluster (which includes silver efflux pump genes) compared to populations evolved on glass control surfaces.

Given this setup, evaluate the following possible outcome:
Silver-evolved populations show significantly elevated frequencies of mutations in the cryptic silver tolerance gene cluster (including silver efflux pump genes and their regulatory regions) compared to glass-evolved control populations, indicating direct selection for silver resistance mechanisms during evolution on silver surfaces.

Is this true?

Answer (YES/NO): NO